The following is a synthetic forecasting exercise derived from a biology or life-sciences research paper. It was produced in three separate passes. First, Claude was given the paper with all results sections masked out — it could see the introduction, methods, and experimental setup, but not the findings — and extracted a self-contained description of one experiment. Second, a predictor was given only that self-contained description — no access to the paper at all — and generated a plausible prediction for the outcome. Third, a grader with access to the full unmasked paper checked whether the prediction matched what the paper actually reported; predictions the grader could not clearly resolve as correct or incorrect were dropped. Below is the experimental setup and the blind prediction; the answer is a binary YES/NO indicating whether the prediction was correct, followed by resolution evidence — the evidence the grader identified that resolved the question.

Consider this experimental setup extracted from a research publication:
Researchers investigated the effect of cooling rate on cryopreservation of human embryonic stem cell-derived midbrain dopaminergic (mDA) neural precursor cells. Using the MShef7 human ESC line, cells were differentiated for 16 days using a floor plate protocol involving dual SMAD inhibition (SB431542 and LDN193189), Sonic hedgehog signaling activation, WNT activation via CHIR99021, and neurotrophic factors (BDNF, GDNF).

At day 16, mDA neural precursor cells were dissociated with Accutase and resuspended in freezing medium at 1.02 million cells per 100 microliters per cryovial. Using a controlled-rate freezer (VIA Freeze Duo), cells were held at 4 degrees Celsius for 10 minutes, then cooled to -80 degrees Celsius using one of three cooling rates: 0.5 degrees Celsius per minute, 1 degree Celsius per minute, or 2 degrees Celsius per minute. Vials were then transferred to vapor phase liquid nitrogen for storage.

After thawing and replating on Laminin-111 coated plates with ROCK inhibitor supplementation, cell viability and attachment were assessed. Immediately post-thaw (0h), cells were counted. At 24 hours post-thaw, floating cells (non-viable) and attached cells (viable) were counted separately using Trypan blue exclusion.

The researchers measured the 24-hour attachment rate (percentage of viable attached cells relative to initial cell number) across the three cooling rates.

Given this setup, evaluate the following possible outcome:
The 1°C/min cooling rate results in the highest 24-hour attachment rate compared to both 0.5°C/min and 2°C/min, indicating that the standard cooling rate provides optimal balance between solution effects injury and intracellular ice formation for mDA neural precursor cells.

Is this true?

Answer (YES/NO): NO